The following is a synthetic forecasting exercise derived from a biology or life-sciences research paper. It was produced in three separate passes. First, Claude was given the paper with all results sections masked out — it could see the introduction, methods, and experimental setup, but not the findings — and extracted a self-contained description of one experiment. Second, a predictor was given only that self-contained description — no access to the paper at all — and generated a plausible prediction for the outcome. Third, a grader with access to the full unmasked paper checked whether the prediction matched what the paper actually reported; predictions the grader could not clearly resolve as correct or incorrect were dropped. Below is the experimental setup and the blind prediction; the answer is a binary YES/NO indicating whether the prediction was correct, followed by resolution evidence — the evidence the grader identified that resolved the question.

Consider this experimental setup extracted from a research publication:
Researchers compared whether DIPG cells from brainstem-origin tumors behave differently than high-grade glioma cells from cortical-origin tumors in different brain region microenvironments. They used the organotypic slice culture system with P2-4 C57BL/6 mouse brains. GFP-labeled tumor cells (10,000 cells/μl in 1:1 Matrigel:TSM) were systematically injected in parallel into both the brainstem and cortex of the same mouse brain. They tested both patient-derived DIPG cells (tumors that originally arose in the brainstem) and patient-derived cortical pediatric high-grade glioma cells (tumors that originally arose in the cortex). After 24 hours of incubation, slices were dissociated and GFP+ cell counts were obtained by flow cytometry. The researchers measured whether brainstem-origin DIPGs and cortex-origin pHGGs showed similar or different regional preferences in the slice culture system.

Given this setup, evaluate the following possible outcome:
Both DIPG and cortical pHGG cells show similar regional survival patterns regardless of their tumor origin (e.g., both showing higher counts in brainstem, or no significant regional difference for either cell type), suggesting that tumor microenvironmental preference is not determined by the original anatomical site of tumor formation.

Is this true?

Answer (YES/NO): NO